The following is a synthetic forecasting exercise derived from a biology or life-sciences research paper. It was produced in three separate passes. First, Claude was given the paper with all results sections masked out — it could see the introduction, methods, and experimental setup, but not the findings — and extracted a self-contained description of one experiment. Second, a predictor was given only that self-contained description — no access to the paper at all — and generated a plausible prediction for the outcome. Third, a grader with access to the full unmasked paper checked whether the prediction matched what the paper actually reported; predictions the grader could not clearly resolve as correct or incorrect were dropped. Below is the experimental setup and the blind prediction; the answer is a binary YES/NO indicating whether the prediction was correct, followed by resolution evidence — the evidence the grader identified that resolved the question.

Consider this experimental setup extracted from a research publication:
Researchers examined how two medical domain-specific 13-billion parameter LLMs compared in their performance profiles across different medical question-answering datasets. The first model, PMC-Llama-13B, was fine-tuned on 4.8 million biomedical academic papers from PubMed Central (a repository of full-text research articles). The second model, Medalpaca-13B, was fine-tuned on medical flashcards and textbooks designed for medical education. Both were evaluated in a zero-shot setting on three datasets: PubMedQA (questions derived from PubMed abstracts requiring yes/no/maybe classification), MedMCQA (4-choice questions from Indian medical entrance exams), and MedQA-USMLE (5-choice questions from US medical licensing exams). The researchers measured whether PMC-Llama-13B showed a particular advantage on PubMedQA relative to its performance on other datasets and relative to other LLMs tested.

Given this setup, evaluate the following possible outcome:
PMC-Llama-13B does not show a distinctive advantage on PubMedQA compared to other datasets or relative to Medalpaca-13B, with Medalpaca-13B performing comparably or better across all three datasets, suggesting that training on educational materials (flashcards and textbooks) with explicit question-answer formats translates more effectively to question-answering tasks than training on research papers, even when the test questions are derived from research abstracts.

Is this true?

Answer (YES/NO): NO